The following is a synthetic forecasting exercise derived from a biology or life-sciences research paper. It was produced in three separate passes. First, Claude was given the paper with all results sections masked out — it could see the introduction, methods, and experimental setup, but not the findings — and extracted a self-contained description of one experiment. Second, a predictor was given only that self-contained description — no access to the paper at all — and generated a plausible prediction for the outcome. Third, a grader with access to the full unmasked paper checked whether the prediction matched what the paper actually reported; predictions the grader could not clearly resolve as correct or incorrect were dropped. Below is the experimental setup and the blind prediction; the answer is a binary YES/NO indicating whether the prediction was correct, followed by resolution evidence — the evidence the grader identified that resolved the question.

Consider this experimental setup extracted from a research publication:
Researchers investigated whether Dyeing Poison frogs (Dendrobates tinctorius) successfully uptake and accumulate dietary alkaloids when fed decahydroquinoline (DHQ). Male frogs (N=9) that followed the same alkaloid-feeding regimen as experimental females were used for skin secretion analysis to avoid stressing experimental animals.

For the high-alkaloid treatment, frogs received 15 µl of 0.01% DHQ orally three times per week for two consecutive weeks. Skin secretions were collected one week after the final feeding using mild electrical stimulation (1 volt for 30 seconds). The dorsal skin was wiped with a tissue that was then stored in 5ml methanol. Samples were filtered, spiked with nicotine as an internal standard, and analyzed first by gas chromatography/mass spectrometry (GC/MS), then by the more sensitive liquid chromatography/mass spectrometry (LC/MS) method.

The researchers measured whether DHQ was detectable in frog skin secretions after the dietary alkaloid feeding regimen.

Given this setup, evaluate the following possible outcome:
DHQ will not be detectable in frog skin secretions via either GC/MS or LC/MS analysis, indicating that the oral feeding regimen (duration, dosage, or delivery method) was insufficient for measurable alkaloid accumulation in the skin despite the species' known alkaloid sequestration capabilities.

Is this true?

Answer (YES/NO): NO